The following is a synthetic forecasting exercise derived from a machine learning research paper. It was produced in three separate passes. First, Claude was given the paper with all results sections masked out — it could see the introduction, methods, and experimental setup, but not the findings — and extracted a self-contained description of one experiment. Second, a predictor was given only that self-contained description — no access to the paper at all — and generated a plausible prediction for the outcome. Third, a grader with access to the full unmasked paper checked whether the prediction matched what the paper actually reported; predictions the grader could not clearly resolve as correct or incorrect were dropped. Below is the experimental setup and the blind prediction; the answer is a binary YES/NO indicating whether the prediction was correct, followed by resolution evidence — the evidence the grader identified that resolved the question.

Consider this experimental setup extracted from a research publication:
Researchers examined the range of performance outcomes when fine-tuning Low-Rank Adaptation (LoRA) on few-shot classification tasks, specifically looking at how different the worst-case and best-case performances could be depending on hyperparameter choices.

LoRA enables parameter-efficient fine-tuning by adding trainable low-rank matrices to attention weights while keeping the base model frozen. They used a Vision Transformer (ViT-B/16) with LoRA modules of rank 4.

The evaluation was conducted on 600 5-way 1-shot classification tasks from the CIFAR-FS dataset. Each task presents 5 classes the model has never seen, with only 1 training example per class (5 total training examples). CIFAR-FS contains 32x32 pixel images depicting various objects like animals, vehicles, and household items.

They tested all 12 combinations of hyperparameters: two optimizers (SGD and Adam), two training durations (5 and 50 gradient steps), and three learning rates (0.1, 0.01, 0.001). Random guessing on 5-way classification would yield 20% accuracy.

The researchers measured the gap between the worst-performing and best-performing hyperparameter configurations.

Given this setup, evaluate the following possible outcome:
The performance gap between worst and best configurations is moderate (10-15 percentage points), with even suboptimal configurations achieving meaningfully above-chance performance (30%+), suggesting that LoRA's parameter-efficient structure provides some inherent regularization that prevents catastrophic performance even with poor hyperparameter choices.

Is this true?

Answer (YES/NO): NO